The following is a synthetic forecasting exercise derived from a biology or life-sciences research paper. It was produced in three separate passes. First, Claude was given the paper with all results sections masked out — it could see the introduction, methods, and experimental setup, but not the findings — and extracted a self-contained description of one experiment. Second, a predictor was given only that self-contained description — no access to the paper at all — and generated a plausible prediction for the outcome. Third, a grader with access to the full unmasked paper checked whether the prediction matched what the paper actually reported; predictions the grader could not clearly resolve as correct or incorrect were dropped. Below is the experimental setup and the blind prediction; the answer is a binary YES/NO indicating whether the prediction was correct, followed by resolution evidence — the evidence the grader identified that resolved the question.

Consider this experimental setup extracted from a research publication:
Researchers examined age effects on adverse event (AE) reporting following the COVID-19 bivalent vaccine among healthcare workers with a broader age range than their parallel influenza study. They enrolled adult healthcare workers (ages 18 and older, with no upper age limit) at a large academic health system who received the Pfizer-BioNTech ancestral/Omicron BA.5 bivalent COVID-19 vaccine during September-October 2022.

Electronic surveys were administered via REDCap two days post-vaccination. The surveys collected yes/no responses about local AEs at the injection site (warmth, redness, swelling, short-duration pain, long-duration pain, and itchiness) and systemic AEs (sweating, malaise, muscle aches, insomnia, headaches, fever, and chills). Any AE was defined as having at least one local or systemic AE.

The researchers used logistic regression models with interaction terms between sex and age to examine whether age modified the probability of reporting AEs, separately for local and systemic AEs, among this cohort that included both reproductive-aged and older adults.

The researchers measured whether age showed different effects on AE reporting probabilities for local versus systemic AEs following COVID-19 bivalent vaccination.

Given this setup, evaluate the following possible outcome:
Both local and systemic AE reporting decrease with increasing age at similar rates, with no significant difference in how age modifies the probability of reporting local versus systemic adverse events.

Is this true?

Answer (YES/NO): NO